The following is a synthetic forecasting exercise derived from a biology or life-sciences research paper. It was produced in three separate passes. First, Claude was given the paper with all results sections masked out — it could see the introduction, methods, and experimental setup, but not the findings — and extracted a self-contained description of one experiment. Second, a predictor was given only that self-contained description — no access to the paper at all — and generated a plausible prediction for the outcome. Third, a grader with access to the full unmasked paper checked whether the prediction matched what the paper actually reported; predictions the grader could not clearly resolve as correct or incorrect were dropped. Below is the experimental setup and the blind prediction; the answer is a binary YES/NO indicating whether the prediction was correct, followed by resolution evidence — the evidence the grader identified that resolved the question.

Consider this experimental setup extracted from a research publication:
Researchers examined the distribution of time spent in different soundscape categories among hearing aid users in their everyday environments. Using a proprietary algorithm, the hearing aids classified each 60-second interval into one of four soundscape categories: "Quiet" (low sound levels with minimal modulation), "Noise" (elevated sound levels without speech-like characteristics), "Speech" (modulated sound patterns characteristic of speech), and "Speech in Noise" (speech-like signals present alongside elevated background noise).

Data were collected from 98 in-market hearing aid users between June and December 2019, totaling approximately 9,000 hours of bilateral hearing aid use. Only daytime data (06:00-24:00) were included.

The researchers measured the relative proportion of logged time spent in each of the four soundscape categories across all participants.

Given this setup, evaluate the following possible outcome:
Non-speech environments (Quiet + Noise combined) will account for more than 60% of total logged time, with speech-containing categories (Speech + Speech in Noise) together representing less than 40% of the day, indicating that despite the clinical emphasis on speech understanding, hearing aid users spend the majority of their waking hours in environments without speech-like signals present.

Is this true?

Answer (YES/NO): NO